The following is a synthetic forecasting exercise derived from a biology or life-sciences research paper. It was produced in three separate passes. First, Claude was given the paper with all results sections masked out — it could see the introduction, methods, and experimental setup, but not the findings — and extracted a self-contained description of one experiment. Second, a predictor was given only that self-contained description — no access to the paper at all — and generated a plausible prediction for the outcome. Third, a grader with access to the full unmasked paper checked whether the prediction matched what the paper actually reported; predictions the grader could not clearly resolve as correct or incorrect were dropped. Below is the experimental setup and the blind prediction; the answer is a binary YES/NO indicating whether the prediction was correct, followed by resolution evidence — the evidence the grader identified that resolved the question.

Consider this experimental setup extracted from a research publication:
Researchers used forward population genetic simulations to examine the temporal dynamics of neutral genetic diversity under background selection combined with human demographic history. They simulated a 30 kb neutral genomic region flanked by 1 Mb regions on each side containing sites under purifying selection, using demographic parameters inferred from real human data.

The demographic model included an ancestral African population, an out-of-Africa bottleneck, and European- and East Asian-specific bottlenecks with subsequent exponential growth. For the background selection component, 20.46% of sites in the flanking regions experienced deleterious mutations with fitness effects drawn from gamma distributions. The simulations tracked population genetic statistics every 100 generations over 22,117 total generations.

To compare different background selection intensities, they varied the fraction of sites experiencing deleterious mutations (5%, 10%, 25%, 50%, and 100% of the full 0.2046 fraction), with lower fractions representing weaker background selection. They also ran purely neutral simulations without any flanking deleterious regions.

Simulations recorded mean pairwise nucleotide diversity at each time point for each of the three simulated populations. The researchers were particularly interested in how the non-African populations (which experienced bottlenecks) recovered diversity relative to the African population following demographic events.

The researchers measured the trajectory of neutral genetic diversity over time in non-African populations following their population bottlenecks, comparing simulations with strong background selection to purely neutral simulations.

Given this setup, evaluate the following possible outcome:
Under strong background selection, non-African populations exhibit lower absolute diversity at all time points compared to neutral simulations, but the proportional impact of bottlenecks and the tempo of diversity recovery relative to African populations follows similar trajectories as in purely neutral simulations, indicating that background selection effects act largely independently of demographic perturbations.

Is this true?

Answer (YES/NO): NO